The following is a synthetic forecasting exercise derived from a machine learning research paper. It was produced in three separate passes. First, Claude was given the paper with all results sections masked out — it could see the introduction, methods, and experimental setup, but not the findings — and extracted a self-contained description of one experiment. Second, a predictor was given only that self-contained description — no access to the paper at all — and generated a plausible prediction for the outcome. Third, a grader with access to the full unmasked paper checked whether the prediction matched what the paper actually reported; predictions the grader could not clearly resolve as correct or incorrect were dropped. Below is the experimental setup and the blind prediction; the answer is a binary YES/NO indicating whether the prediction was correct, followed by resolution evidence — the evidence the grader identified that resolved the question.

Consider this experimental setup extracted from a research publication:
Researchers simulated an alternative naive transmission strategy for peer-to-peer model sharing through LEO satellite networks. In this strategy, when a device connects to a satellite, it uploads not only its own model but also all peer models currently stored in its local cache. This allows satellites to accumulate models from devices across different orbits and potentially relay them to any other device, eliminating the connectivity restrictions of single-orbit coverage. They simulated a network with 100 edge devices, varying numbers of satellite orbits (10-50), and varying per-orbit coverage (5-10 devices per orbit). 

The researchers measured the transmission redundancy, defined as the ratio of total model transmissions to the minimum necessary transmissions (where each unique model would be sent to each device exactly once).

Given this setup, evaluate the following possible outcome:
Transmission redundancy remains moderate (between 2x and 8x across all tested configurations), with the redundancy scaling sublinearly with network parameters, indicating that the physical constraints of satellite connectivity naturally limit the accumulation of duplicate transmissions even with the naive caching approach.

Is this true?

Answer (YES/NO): NO